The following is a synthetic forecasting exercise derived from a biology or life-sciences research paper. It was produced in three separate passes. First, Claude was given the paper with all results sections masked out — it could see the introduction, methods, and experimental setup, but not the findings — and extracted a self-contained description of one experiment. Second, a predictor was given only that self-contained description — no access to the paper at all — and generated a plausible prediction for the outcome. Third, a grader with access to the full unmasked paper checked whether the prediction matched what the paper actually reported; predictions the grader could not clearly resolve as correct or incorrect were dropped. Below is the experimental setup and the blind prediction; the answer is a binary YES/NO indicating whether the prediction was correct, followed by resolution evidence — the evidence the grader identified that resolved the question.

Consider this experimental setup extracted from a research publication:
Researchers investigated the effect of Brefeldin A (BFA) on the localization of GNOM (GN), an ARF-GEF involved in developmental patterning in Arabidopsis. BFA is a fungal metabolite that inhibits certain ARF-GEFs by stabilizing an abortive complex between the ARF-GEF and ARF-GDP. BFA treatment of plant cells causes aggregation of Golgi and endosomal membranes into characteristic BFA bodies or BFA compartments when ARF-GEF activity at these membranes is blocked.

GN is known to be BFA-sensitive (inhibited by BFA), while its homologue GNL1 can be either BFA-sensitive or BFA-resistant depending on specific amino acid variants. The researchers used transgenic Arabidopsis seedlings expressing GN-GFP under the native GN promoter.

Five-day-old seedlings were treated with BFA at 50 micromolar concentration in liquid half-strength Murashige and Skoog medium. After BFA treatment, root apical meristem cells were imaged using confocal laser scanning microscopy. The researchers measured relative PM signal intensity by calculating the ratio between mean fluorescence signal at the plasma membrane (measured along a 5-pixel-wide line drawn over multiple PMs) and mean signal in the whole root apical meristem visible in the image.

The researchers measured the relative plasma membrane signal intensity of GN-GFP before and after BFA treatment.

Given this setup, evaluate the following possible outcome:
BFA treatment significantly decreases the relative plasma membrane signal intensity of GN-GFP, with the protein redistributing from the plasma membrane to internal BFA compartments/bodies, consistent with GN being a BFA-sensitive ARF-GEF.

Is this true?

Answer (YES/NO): NO